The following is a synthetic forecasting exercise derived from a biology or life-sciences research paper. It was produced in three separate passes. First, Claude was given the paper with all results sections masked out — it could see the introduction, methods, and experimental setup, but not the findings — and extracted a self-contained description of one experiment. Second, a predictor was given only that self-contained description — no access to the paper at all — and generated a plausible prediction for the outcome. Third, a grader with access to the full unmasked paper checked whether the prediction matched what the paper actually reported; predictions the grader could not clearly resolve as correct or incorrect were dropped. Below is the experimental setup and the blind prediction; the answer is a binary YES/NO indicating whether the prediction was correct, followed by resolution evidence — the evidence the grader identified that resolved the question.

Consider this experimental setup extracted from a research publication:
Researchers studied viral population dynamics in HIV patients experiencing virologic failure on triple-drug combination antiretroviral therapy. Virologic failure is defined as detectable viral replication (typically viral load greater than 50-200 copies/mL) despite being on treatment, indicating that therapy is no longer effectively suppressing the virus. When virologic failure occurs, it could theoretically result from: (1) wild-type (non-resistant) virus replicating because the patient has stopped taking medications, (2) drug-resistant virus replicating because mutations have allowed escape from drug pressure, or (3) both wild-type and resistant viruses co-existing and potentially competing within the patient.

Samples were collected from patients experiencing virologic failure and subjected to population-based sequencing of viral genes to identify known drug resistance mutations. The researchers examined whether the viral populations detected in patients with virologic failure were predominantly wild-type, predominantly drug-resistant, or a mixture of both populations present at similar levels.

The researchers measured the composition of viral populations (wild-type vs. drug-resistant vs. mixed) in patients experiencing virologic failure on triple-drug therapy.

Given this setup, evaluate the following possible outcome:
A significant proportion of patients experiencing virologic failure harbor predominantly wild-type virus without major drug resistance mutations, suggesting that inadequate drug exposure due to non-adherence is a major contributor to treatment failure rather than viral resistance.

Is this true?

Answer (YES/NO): NO